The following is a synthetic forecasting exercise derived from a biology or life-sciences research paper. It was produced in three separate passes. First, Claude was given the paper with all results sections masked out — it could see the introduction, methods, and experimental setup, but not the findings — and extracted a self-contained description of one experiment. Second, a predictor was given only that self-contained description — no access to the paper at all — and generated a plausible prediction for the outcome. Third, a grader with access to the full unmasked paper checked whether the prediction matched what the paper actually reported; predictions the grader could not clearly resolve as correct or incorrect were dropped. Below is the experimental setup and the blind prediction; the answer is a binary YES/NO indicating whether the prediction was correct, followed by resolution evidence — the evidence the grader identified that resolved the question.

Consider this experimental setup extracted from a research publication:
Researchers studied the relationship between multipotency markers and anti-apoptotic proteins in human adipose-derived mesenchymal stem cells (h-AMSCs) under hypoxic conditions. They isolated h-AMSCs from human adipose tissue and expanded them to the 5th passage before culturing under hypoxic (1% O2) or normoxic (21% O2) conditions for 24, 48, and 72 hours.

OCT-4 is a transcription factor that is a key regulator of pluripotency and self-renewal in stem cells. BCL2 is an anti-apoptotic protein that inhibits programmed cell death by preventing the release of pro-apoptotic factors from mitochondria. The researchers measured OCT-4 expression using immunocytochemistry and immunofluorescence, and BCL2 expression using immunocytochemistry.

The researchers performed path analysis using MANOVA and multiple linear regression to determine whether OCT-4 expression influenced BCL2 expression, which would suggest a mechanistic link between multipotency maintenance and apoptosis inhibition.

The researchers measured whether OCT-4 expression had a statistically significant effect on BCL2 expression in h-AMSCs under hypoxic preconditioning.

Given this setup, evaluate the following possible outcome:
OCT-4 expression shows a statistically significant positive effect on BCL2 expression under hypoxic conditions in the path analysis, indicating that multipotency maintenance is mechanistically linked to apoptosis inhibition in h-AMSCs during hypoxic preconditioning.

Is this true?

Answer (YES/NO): YES